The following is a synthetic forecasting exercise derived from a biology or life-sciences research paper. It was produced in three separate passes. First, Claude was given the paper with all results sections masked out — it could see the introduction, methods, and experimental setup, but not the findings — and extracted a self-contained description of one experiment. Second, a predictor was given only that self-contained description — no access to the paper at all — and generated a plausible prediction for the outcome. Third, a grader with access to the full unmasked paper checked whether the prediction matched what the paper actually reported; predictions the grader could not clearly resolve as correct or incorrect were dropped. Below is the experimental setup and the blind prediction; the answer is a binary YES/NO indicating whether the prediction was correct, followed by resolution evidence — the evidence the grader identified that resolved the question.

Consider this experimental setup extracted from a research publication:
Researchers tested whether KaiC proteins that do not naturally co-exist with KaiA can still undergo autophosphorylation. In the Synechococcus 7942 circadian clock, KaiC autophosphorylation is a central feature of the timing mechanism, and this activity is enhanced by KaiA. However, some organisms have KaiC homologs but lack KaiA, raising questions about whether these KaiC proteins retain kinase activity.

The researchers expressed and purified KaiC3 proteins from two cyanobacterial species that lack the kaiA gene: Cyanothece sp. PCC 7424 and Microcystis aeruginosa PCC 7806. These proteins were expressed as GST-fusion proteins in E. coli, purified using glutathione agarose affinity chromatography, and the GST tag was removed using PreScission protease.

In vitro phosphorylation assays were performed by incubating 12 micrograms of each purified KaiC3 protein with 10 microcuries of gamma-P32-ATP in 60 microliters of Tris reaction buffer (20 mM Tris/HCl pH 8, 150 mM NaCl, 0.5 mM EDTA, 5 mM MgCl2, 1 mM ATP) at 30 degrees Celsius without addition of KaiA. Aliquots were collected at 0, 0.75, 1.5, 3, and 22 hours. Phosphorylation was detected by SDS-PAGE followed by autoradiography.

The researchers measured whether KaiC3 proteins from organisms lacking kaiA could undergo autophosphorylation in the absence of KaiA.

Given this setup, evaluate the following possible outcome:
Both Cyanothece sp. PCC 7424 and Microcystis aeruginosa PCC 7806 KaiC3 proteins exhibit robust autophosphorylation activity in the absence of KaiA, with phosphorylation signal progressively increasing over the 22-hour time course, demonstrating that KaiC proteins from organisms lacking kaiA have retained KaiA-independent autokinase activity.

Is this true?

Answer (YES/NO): YES